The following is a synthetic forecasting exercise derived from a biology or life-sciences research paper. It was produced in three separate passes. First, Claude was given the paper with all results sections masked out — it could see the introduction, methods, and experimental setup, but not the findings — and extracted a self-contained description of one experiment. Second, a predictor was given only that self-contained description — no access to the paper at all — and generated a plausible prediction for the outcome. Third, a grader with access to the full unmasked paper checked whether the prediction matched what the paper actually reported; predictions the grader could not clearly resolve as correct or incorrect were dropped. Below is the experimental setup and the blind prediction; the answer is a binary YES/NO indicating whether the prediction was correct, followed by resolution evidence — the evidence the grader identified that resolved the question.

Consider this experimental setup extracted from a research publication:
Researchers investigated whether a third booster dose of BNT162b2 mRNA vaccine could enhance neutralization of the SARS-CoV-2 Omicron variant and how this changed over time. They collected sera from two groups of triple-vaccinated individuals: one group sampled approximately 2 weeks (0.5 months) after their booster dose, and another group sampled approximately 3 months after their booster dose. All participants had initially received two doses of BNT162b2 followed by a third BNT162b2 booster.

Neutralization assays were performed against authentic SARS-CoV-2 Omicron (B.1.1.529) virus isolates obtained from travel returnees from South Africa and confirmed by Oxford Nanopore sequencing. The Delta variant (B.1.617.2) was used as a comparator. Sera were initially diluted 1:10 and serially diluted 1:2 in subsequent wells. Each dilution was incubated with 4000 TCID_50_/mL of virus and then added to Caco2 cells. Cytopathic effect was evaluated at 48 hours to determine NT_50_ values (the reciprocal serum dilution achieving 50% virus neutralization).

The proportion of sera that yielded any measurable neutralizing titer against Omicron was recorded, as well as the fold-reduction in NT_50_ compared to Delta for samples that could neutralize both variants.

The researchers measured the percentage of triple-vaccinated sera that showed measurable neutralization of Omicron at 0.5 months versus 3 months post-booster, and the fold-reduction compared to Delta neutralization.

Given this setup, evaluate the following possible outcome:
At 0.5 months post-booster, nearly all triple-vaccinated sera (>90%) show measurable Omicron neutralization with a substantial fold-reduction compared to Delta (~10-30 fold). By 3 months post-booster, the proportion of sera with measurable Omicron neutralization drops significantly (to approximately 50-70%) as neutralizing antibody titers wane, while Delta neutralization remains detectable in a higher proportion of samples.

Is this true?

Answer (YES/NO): NO